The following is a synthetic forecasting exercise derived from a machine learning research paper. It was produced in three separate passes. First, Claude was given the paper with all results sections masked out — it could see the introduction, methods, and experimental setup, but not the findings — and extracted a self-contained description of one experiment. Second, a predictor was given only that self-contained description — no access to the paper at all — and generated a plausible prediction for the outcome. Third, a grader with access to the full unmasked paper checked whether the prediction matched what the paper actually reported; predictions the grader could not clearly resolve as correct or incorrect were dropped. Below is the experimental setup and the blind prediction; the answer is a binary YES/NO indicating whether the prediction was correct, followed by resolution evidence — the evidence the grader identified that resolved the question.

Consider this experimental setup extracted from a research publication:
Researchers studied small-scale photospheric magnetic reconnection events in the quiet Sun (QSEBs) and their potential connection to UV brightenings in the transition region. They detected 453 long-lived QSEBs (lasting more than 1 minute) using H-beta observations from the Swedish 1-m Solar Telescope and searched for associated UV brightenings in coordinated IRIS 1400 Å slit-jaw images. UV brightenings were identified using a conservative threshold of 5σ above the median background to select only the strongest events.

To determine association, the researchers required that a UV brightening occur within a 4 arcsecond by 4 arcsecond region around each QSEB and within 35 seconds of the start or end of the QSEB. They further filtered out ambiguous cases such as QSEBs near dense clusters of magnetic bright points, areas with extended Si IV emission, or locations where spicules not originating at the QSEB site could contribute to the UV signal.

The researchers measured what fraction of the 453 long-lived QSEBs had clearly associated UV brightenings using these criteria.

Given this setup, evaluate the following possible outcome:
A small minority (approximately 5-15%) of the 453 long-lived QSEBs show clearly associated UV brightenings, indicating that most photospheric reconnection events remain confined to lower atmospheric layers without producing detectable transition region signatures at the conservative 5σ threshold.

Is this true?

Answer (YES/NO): YES